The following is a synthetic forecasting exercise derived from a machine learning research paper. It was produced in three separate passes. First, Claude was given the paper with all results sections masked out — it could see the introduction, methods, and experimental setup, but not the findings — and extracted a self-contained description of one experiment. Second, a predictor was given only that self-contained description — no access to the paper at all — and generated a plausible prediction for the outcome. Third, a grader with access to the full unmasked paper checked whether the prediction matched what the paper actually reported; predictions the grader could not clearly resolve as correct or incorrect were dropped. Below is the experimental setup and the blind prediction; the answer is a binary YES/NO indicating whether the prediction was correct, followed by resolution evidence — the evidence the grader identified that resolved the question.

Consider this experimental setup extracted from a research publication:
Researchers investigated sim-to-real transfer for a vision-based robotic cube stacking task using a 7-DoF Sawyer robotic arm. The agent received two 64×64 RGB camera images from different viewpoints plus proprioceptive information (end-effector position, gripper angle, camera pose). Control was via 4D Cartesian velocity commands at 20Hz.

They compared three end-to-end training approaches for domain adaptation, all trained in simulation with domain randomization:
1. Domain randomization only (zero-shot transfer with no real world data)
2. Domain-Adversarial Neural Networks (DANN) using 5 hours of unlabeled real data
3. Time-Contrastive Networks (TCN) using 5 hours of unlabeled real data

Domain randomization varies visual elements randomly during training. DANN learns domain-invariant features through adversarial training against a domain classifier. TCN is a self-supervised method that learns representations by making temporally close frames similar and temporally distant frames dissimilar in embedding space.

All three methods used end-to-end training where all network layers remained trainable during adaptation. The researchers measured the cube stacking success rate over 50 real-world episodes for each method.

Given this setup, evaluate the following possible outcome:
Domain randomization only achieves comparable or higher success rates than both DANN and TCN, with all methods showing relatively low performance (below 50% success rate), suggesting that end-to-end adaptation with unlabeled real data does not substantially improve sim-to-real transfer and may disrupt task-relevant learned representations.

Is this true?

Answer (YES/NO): NO